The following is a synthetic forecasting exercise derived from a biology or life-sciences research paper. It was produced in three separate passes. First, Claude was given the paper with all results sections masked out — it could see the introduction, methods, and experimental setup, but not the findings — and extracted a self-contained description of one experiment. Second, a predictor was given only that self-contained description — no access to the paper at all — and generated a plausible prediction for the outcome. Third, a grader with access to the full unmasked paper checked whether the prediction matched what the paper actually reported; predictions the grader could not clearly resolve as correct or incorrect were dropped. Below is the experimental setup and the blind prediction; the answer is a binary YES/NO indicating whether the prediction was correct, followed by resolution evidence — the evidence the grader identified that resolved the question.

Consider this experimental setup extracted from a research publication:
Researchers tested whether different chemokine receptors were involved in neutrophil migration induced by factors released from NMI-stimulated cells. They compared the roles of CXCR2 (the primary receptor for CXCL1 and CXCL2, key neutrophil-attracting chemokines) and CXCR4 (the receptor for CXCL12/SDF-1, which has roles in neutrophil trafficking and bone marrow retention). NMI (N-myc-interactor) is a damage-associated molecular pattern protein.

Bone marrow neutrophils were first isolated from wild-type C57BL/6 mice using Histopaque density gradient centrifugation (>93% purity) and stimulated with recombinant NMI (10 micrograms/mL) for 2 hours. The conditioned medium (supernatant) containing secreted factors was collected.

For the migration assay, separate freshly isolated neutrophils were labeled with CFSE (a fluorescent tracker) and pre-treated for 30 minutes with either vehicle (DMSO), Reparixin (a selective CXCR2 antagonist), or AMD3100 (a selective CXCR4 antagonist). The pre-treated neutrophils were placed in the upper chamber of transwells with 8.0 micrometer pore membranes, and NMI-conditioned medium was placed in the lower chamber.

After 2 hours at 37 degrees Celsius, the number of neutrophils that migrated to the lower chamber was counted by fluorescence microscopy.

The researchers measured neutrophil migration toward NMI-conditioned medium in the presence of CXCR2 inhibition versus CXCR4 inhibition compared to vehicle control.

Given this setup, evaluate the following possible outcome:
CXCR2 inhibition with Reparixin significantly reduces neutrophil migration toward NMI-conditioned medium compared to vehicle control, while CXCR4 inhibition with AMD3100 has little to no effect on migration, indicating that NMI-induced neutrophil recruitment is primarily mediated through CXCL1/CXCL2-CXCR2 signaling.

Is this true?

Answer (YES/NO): NO